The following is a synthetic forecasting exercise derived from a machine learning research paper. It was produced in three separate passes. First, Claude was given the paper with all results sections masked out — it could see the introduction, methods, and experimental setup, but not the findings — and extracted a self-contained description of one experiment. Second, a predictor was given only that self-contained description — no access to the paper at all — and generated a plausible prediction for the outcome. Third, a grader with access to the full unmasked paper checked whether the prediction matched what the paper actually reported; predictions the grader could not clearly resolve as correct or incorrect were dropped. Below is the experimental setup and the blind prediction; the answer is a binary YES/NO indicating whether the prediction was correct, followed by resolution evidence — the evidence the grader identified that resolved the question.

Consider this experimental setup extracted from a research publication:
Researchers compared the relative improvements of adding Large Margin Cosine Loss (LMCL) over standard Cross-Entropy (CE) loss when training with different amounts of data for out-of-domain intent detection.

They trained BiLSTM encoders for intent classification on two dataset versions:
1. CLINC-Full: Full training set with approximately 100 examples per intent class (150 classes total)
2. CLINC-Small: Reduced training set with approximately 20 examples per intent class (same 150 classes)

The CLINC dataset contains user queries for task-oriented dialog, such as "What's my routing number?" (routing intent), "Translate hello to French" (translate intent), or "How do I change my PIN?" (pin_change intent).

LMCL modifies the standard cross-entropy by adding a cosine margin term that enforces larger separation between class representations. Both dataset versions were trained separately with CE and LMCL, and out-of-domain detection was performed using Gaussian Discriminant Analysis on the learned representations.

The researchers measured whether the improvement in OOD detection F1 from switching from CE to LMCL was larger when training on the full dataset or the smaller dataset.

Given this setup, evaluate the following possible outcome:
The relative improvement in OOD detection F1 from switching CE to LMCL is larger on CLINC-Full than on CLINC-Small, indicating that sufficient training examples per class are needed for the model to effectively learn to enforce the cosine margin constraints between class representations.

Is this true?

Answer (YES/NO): NO